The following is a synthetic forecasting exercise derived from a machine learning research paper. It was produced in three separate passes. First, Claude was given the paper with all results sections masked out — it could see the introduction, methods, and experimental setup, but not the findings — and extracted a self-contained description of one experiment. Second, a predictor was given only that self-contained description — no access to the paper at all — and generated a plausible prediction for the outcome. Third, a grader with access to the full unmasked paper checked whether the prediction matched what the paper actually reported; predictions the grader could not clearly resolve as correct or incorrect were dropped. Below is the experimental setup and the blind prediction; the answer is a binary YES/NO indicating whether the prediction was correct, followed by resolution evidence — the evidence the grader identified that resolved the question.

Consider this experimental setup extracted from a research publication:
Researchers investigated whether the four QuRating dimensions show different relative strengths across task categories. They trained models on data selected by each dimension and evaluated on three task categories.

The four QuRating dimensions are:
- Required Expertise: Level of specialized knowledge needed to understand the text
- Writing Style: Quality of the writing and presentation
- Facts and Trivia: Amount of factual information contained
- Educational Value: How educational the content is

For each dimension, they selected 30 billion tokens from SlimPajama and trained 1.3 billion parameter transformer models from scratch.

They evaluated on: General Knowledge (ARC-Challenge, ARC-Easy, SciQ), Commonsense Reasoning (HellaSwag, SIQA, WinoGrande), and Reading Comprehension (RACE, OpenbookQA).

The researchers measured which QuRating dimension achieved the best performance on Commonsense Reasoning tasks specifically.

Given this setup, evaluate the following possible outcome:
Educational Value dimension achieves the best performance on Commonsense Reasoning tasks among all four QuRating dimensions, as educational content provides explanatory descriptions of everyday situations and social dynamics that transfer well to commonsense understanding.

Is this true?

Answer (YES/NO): YES